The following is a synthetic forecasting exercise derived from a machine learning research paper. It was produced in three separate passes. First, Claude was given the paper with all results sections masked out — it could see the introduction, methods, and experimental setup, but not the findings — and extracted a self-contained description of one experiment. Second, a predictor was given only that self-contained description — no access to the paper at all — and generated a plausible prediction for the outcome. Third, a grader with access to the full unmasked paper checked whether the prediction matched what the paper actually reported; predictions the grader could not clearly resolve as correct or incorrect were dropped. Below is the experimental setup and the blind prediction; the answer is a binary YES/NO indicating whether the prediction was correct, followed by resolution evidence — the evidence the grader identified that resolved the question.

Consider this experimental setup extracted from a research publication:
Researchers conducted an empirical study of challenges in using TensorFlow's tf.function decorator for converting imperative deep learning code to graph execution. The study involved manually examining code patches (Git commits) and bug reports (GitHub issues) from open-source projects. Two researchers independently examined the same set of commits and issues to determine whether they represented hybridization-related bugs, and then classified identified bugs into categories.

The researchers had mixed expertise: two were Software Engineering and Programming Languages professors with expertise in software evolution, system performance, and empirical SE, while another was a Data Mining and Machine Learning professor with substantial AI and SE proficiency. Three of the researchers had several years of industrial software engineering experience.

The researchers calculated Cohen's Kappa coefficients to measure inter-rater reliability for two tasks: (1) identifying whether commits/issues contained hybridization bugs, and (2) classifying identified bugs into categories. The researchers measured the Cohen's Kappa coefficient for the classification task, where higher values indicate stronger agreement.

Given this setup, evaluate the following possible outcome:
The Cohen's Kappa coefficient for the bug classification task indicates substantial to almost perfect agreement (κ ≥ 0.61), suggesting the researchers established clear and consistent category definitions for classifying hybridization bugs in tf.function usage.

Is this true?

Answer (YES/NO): NO